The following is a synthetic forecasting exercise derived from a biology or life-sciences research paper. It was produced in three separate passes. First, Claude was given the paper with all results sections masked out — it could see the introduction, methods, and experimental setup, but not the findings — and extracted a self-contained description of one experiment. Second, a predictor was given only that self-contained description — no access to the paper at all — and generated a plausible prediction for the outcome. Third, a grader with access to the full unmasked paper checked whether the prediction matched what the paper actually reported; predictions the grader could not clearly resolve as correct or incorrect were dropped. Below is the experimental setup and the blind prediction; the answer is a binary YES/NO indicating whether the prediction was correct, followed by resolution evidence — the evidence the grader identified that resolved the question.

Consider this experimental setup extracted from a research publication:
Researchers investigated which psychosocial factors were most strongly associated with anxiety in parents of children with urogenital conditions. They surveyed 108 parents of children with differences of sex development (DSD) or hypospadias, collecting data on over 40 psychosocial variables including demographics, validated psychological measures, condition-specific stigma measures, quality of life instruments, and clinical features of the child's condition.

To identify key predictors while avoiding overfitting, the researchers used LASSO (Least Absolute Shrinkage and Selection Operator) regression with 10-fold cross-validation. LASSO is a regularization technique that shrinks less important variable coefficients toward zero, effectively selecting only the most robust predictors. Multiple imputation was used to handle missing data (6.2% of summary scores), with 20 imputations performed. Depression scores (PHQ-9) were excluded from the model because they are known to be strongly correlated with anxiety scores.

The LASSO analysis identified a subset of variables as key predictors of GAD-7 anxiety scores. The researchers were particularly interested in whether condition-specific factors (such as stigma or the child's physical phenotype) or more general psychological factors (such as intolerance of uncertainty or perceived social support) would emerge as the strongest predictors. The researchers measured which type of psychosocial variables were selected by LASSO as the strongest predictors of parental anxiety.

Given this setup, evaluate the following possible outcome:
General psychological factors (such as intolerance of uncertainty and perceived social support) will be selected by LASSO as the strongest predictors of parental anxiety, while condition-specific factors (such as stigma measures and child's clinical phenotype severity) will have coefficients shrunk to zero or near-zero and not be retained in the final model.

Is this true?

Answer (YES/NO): NO